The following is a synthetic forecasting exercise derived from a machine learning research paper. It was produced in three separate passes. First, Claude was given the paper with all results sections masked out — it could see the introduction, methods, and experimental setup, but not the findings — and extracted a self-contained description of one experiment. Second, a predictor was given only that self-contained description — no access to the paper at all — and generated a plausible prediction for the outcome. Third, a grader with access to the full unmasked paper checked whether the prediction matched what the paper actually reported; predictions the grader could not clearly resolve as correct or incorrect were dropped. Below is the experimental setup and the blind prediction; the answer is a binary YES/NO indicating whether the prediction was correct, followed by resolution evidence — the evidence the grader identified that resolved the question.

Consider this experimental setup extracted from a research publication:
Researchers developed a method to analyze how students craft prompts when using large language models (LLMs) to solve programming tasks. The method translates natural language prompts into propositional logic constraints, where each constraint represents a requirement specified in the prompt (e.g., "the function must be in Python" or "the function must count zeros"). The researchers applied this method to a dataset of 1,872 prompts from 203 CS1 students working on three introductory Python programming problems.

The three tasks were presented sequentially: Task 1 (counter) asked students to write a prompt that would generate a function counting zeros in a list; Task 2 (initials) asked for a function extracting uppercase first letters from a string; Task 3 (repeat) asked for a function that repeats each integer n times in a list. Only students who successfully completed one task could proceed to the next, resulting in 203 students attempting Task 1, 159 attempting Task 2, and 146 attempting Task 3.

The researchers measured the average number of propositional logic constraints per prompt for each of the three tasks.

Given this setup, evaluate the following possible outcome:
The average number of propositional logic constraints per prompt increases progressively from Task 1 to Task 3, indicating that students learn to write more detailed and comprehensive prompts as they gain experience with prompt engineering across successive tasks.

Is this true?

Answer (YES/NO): NO